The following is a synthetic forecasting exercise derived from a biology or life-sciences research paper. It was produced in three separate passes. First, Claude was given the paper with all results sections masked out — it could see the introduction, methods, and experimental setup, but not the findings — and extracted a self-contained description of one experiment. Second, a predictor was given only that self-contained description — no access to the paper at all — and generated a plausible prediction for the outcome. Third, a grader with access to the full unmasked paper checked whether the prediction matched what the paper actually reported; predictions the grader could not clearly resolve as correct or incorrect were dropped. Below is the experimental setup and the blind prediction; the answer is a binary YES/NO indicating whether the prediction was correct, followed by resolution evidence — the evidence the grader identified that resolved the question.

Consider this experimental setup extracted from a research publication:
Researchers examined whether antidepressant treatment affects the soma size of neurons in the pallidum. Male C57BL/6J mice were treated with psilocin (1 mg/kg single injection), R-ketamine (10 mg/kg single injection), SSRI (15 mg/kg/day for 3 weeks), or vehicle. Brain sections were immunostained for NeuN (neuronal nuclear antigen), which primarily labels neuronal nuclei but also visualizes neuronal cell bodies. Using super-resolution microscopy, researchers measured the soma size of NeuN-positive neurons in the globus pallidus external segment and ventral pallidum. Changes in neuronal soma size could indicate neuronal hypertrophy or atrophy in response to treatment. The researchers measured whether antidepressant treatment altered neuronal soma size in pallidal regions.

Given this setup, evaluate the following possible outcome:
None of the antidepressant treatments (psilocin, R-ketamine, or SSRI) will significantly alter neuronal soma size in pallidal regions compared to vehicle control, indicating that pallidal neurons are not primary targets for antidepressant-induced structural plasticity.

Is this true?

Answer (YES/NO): NO